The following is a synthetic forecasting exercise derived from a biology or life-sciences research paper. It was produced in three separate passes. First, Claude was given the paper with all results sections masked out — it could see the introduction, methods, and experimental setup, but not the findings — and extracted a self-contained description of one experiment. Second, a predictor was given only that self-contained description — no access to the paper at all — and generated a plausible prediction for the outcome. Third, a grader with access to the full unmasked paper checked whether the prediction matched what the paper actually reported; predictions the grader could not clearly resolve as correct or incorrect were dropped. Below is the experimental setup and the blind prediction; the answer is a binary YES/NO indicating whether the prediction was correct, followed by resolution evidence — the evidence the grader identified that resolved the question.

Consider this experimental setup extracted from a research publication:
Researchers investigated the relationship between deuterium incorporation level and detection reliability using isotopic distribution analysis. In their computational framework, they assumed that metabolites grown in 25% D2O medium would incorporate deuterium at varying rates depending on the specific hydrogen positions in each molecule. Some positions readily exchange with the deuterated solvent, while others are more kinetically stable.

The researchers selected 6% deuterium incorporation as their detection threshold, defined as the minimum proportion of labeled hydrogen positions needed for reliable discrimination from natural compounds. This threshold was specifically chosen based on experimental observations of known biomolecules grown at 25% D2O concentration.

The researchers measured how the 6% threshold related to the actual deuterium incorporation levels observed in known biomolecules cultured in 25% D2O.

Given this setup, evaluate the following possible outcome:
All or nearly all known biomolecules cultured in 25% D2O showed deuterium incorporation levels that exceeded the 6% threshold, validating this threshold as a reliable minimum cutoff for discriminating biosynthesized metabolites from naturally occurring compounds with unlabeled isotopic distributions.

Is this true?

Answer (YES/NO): YES